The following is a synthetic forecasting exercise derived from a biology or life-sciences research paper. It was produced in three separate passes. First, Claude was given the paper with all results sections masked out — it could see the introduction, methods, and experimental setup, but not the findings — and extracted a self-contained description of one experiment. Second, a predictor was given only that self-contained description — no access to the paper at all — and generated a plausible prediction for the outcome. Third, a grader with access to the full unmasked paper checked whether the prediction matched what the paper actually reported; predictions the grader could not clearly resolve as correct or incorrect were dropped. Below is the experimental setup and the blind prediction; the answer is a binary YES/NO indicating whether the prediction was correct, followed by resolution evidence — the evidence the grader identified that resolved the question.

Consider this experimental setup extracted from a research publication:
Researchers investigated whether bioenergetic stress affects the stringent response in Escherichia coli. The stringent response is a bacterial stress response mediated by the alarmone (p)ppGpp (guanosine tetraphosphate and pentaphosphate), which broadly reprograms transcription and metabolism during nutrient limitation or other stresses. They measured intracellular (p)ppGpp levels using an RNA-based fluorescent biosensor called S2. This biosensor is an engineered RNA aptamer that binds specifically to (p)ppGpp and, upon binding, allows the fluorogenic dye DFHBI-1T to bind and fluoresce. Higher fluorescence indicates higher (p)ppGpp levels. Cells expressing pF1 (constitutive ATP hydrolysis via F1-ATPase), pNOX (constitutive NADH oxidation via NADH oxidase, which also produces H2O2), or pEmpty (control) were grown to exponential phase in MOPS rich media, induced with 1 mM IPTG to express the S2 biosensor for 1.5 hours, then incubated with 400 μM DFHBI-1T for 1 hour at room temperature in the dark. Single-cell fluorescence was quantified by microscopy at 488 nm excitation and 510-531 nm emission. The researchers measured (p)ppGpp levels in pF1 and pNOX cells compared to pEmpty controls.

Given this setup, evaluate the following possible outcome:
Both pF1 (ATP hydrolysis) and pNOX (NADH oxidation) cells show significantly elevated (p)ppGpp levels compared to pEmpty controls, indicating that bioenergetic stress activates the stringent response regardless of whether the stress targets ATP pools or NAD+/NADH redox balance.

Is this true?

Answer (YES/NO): YES